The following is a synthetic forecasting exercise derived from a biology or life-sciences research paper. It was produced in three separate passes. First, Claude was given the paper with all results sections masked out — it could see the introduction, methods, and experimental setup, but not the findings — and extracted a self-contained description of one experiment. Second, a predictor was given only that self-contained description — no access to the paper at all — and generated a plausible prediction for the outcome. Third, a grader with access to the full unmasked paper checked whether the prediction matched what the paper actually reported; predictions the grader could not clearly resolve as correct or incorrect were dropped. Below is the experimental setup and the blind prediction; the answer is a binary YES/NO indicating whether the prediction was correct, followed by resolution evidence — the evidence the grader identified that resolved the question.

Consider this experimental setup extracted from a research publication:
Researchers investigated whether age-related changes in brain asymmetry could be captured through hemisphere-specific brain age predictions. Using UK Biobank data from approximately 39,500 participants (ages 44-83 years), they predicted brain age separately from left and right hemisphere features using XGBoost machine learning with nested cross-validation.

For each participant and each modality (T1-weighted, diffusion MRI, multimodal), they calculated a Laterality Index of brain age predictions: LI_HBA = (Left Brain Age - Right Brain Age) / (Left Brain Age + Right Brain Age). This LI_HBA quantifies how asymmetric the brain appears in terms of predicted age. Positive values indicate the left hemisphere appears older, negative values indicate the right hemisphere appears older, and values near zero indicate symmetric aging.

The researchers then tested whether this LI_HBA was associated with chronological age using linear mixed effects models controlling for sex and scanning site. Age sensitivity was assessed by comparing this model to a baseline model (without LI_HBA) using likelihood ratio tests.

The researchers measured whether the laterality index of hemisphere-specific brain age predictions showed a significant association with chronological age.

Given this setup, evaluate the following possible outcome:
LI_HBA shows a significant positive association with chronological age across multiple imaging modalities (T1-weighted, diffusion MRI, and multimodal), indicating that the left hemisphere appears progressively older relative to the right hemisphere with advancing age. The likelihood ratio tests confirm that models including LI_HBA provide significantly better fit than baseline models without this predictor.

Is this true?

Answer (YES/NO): NO